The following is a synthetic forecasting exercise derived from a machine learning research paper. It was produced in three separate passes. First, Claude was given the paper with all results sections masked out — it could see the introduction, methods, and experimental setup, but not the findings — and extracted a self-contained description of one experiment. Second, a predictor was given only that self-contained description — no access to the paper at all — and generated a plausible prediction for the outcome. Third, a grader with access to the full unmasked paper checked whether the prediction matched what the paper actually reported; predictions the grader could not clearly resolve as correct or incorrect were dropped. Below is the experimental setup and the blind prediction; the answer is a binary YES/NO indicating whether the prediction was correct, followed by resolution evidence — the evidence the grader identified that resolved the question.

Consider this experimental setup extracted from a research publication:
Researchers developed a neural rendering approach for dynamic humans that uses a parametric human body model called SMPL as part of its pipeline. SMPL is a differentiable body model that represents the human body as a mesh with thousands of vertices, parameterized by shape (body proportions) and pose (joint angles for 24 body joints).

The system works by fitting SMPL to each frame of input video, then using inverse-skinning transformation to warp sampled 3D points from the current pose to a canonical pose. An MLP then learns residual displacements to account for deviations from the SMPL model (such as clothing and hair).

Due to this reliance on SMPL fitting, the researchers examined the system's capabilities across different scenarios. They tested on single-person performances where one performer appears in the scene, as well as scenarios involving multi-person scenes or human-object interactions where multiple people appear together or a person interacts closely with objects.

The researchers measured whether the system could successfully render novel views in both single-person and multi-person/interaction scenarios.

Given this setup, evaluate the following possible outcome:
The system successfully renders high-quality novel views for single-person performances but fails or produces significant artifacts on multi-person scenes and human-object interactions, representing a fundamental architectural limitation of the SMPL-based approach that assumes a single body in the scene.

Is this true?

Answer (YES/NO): YES